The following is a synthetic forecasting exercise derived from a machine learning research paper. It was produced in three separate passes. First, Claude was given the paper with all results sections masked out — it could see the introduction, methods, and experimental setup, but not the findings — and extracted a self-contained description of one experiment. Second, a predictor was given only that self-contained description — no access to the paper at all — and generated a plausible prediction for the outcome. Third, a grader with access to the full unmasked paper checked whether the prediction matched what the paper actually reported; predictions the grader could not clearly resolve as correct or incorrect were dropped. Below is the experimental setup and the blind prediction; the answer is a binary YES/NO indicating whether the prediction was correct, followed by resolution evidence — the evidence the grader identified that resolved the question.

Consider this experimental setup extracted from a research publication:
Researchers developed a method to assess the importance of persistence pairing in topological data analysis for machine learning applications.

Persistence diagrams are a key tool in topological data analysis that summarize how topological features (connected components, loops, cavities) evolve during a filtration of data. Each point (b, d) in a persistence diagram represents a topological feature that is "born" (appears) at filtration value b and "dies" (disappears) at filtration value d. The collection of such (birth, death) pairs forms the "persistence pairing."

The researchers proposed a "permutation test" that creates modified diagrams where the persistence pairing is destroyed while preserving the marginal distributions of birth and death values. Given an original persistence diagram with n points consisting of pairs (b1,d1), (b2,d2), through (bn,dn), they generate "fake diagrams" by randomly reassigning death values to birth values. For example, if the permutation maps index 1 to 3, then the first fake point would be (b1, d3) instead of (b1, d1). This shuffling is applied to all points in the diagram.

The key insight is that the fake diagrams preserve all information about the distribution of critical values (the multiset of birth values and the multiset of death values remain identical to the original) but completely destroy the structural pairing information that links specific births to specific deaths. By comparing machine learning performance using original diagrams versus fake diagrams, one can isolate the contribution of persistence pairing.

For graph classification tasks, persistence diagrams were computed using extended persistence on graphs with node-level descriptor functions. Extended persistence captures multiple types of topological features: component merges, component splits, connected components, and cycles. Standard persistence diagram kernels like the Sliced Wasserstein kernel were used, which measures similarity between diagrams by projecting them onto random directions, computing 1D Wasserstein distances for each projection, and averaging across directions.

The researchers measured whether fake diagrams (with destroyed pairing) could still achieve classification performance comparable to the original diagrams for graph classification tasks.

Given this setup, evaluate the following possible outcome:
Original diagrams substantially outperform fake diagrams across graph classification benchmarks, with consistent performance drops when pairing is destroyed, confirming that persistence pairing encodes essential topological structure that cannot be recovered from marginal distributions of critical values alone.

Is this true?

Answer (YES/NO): NO